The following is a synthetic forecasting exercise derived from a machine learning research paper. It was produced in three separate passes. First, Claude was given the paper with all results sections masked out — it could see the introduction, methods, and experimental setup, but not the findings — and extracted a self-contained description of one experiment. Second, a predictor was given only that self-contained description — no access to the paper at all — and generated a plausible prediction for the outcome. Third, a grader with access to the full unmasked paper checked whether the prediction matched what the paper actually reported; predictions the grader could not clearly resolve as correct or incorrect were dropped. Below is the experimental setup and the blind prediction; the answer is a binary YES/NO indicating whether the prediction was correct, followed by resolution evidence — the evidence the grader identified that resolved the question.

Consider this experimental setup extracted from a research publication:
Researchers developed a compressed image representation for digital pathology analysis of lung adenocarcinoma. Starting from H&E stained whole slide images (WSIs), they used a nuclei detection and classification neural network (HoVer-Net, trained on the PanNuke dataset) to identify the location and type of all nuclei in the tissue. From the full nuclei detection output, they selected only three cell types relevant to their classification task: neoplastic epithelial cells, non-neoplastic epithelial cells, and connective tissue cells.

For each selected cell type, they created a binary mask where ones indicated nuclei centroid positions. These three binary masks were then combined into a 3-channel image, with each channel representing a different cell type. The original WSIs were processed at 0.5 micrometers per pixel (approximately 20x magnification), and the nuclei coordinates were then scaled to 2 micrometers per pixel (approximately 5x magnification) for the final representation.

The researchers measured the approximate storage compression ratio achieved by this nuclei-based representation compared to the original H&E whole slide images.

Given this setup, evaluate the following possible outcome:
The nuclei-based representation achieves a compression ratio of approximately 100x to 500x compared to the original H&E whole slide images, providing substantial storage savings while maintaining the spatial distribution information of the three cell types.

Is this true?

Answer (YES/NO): NO